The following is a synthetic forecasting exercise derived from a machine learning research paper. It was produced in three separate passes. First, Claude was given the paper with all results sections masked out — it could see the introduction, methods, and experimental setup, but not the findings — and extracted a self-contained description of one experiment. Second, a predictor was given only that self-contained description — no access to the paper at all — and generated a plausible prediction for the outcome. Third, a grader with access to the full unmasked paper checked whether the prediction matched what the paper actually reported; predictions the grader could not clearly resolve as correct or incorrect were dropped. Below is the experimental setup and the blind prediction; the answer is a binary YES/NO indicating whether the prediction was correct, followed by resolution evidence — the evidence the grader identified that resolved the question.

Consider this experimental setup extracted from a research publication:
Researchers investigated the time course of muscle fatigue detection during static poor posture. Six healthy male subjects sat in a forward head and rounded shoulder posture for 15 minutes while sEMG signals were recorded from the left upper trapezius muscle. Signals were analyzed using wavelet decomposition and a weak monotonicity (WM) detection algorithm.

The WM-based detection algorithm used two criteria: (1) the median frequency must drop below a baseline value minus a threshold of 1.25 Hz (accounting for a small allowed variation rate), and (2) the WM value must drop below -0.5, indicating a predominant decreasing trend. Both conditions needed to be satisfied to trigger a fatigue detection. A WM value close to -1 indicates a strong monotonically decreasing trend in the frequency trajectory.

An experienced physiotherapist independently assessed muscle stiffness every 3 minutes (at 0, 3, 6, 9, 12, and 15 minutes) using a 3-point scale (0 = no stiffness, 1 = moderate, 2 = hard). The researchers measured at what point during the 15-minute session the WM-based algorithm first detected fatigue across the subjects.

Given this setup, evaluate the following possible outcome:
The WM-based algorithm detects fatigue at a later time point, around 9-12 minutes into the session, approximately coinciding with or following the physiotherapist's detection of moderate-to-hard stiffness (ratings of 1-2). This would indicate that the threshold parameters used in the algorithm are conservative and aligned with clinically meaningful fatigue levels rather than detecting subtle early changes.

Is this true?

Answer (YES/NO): NO